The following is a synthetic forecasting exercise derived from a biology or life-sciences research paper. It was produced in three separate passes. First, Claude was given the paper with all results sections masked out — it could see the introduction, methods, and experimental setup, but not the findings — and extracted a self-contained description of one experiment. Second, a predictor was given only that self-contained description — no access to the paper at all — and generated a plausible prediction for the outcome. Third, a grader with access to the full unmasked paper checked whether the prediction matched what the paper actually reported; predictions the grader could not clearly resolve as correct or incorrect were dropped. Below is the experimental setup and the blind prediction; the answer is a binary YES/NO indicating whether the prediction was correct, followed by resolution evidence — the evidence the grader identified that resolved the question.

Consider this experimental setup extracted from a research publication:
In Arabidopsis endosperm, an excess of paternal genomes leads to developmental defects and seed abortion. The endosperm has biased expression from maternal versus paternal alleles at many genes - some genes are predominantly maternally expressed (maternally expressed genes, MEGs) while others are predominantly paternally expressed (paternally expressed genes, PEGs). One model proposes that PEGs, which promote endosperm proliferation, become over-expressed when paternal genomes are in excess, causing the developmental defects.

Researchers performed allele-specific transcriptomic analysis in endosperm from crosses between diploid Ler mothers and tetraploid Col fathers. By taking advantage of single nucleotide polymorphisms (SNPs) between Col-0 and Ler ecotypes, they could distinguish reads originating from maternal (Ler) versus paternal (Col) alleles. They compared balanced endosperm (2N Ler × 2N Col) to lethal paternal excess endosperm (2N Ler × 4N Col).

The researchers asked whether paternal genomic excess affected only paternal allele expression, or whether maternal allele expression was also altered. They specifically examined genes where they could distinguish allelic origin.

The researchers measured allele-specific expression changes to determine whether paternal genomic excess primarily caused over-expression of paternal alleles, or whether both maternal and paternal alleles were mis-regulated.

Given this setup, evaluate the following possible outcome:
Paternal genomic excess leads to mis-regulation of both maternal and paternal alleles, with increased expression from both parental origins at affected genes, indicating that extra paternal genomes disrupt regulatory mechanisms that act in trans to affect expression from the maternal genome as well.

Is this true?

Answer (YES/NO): NO